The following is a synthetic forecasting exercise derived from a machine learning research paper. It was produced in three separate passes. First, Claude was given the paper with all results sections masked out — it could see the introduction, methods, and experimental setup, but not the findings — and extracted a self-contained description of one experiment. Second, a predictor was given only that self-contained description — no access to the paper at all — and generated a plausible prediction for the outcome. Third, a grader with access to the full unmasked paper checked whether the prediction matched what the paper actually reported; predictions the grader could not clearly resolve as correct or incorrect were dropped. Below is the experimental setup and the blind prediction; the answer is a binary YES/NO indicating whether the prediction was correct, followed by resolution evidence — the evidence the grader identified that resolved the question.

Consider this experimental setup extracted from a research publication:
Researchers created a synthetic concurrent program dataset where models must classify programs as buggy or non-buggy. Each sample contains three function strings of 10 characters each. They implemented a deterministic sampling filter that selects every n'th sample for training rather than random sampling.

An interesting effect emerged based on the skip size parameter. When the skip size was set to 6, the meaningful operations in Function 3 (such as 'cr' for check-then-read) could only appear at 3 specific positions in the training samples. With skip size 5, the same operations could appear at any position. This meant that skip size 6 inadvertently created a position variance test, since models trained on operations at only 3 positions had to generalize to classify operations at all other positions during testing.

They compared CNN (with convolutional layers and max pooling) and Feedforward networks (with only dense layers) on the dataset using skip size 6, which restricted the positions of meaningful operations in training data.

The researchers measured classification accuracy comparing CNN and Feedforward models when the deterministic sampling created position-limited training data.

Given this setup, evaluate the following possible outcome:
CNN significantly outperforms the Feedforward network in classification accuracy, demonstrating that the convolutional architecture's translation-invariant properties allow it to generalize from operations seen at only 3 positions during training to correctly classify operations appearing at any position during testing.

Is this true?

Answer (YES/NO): YES